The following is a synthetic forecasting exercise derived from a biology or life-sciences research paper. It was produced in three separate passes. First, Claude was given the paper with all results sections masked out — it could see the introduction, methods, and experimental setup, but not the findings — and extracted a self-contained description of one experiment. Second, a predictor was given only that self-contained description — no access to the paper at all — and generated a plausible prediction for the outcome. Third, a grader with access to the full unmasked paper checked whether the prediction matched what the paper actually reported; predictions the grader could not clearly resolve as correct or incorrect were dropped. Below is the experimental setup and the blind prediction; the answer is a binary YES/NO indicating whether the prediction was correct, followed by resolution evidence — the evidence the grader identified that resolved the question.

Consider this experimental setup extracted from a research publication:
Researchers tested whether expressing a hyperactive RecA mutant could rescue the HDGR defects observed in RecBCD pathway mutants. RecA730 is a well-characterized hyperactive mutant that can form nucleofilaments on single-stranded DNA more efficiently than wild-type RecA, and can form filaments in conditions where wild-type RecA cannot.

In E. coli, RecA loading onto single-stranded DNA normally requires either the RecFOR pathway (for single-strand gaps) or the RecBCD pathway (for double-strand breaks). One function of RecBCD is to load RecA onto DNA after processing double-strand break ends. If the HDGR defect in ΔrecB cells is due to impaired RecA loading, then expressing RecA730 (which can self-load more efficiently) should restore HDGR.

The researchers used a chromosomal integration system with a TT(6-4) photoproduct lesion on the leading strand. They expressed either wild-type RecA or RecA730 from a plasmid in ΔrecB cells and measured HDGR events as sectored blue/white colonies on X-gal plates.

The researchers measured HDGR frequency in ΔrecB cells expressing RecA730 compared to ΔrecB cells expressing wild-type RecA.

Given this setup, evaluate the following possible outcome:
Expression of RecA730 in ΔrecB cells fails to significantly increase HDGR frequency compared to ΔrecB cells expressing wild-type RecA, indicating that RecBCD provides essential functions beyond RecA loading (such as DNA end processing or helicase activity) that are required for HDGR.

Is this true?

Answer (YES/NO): NO